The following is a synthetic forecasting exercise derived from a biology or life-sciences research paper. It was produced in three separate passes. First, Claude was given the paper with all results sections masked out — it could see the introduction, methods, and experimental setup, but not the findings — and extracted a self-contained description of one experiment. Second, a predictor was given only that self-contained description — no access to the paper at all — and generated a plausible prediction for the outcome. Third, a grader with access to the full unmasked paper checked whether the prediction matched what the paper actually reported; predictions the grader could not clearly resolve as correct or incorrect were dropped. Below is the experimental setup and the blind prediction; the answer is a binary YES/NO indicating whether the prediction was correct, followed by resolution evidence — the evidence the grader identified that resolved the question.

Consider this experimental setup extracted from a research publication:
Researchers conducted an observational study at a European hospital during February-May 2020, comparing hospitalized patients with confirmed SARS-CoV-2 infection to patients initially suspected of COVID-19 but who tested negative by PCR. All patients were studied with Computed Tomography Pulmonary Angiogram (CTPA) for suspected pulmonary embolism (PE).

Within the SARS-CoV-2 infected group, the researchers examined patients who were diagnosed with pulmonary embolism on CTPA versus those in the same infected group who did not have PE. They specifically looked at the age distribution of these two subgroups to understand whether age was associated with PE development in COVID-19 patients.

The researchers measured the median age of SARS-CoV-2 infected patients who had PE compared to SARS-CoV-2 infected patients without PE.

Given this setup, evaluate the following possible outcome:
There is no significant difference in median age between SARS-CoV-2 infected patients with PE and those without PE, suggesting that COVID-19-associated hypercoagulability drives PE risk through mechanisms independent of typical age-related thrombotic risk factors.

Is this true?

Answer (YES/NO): NO